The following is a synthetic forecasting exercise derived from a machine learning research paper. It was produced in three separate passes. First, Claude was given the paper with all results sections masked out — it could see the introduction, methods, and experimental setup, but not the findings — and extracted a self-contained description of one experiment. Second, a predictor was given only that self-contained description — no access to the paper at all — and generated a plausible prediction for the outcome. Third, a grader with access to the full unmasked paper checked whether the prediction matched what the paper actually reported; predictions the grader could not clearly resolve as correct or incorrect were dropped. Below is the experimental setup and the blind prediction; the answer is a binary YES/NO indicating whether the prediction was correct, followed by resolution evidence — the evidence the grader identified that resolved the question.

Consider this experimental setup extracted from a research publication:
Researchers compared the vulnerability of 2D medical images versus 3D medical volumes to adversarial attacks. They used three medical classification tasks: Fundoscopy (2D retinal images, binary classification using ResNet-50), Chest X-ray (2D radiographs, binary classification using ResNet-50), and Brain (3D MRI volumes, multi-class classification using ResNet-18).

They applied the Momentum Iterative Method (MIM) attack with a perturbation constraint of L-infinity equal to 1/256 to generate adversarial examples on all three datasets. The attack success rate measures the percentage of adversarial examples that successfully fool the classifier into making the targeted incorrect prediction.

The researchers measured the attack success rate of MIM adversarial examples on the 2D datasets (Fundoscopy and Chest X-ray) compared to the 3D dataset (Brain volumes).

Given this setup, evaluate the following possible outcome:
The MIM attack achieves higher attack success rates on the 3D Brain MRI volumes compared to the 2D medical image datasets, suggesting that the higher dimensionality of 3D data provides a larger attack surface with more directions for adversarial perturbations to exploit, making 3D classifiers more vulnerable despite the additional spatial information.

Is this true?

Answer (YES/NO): YES